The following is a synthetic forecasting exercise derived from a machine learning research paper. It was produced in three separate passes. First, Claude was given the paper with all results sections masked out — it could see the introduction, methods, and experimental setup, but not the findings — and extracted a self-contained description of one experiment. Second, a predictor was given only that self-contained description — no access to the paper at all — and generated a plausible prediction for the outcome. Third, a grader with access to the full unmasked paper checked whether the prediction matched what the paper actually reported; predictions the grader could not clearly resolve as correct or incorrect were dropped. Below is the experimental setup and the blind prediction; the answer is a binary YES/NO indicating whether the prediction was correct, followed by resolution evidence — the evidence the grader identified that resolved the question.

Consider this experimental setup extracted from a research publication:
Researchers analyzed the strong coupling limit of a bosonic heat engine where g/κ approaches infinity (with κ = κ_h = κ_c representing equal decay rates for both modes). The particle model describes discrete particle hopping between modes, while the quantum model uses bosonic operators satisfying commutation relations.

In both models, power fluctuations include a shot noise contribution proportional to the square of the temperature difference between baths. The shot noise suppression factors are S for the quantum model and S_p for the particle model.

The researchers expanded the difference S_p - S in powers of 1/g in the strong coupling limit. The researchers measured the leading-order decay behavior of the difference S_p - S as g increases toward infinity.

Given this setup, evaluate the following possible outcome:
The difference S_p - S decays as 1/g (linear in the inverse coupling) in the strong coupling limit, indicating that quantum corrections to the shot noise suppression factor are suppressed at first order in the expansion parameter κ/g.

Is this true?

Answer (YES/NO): NO